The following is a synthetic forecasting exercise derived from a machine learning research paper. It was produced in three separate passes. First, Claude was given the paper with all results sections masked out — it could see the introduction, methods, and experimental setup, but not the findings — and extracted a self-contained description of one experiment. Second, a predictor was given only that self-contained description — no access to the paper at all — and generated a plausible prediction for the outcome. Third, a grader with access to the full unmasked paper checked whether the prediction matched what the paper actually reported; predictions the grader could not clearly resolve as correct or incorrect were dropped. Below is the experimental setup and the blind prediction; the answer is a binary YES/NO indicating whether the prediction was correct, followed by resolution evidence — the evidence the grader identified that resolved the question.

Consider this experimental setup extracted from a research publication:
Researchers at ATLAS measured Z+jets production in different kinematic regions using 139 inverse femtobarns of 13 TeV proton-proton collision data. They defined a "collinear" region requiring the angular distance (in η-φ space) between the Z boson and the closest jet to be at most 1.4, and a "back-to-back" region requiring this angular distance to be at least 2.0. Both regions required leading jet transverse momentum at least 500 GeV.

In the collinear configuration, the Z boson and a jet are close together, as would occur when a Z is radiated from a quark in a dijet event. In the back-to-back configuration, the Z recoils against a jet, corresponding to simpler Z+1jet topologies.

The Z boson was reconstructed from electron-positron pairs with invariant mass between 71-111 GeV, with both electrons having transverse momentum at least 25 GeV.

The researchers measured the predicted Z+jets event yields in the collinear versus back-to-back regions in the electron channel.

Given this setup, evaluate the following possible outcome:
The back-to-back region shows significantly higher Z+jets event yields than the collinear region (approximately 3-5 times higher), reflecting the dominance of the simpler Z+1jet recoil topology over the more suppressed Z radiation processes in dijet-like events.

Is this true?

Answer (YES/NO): NO